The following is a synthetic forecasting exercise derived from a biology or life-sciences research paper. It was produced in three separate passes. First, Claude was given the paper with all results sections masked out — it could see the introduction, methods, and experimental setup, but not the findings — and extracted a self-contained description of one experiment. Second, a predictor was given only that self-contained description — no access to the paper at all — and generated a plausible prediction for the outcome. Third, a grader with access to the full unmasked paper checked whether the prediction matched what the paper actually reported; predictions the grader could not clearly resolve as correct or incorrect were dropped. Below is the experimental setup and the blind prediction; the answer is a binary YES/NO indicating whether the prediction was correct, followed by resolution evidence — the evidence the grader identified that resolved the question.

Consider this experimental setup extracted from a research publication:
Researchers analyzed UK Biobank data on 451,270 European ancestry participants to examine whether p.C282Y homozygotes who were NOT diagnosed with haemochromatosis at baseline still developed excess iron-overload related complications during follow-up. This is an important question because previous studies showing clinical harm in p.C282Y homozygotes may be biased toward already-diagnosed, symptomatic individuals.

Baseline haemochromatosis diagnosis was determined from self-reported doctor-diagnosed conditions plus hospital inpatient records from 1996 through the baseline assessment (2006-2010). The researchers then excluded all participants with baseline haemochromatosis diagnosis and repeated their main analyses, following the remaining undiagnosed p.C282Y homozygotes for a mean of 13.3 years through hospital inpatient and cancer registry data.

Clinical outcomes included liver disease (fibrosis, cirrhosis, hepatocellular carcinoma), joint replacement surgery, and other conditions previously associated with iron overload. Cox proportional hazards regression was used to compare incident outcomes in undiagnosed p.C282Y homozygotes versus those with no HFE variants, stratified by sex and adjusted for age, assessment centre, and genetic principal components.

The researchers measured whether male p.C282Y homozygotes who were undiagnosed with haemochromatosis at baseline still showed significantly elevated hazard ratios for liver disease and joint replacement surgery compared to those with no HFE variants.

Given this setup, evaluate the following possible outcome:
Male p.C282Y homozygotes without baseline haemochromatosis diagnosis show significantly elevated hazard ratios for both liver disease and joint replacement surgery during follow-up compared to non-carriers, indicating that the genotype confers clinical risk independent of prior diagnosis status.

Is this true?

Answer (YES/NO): YES